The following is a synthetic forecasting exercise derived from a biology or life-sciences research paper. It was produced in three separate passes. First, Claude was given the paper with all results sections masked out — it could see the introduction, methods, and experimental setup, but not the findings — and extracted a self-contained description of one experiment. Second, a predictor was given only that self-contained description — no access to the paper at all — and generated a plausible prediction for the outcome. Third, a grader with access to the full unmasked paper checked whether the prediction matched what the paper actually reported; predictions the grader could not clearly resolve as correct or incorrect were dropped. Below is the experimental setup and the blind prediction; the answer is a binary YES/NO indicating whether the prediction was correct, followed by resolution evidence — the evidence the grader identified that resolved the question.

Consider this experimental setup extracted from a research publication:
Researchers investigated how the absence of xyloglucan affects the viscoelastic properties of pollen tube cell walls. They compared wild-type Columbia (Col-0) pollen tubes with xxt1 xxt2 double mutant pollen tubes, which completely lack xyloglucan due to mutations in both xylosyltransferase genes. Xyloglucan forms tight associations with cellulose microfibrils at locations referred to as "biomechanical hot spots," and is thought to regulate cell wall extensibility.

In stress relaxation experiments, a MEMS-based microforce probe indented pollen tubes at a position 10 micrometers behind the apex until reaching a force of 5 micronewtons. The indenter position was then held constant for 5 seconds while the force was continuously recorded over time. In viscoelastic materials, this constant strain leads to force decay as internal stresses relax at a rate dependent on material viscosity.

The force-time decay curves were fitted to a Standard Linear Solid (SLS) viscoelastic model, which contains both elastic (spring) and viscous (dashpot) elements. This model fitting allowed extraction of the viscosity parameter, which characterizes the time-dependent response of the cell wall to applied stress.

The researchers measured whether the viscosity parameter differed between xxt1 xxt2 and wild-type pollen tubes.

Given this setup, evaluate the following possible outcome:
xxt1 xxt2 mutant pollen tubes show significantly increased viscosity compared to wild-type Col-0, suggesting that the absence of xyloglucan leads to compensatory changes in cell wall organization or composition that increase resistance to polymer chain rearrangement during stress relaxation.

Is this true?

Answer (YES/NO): NO